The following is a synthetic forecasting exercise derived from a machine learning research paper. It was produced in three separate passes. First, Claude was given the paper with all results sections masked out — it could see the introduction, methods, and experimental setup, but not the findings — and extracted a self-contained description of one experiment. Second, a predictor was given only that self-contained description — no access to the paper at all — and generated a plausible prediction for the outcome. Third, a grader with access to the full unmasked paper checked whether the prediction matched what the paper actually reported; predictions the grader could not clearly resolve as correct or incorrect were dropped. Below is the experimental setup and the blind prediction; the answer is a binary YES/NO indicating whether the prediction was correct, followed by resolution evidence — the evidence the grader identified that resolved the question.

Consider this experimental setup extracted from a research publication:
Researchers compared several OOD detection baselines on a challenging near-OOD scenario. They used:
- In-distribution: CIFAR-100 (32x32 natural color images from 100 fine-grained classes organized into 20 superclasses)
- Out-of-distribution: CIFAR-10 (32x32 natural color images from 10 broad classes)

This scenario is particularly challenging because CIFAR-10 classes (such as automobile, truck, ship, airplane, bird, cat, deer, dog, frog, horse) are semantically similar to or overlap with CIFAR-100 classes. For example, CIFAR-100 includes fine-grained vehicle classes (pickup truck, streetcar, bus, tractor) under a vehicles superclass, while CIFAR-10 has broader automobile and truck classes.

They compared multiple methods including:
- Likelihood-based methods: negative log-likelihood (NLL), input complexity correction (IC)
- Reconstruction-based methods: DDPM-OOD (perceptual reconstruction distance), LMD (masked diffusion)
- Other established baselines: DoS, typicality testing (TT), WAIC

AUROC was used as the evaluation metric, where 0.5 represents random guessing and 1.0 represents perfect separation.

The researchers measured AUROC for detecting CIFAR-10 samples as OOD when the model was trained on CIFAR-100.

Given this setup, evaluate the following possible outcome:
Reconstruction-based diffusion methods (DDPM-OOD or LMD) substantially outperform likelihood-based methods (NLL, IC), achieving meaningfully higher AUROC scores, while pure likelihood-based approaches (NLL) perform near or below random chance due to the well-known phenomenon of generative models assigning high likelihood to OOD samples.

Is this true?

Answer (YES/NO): NO